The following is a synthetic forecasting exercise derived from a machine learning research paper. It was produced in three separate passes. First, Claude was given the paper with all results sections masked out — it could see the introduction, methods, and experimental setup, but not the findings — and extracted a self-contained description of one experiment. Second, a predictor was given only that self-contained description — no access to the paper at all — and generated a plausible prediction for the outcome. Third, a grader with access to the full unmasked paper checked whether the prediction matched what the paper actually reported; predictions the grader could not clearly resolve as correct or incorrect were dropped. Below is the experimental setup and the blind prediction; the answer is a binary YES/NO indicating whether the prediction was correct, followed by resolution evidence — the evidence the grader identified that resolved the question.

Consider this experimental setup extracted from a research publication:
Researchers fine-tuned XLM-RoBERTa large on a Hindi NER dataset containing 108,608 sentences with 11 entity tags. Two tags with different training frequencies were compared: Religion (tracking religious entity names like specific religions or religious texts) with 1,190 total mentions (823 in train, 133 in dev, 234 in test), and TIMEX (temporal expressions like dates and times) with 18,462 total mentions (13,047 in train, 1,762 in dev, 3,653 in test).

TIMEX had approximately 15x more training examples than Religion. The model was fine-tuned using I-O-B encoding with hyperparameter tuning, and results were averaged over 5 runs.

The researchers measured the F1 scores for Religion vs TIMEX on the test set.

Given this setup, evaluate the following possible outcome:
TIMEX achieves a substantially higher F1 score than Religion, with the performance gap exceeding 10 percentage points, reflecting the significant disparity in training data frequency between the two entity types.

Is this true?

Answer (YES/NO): NO